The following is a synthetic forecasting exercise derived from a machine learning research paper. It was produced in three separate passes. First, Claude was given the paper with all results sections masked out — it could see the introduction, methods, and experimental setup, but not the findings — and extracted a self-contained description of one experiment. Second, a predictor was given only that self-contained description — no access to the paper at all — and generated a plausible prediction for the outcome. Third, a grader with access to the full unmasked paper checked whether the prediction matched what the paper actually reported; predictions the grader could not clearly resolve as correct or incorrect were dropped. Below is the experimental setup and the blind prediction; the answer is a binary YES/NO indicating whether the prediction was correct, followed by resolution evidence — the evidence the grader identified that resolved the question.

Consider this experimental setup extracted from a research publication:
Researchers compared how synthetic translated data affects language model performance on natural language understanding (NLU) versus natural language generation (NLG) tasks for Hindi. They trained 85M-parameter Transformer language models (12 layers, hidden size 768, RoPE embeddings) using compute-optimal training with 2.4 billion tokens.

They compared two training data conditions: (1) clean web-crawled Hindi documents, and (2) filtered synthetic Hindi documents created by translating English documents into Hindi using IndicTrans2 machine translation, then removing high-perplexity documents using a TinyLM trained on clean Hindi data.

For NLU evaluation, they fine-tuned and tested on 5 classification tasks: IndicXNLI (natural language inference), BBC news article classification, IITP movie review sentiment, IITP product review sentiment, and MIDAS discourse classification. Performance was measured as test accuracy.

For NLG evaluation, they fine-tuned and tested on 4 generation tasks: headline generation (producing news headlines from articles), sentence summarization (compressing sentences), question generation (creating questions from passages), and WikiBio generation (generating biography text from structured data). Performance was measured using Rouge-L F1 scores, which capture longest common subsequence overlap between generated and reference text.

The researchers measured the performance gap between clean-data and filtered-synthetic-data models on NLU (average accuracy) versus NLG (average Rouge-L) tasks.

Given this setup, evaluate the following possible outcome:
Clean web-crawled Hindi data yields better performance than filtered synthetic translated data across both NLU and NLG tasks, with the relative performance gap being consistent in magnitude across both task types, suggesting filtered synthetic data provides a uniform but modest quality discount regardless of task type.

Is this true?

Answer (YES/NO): NO